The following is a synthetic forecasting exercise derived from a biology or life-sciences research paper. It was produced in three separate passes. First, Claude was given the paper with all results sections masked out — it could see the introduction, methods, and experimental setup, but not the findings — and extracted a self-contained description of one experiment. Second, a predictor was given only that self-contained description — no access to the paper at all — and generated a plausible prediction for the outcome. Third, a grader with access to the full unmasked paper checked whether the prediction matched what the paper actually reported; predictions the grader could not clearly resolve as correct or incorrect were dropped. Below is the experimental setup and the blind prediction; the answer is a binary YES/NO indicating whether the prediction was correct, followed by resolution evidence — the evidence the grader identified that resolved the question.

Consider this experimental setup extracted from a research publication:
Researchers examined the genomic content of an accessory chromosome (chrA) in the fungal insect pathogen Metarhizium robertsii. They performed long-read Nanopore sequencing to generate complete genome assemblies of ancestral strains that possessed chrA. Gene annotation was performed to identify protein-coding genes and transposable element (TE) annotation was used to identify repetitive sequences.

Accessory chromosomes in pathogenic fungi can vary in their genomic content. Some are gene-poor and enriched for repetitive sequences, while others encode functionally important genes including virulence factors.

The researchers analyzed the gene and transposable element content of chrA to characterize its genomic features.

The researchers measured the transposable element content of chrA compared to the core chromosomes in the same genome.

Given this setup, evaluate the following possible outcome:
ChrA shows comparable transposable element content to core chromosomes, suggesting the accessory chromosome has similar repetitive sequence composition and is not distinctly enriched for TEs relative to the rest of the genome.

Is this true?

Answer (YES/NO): NO